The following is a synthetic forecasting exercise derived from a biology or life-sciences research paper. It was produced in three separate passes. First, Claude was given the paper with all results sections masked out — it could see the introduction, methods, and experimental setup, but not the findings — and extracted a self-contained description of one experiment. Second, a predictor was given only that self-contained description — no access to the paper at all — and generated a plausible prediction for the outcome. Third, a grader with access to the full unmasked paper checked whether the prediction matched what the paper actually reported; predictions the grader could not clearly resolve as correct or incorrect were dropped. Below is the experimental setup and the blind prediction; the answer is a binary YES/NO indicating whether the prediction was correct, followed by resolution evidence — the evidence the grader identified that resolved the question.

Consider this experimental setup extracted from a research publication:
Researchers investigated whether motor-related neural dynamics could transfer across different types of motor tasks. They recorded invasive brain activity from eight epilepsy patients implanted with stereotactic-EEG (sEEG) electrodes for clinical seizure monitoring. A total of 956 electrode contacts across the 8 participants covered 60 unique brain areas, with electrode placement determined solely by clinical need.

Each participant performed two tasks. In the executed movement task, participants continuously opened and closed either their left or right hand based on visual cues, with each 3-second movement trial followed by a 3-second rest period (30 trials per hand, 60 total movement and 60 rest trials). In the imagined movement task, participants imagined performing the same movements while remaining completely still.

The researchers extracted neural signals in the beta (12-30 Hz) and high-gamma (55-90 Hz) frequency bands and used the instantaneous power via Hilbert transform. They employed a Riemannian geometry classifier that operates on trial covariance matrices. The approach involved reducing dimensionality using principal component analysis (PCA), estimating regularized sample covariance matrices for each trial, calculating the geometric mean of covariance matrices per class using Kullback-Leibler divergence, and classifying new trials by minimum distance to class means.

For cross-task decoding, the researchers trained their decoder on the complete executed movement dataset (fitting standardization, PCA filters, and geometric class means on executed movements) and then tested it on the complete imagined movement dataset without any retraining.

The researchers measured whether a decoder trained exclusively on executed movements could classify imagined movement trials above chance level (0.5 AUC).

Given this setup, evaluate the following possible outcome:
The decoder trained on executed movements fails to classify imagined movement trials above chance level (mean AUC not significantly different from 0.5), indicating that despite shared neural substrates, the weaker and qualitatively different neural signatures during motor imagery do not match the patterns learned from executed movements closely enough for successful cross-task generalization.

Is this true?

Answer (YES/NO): NO